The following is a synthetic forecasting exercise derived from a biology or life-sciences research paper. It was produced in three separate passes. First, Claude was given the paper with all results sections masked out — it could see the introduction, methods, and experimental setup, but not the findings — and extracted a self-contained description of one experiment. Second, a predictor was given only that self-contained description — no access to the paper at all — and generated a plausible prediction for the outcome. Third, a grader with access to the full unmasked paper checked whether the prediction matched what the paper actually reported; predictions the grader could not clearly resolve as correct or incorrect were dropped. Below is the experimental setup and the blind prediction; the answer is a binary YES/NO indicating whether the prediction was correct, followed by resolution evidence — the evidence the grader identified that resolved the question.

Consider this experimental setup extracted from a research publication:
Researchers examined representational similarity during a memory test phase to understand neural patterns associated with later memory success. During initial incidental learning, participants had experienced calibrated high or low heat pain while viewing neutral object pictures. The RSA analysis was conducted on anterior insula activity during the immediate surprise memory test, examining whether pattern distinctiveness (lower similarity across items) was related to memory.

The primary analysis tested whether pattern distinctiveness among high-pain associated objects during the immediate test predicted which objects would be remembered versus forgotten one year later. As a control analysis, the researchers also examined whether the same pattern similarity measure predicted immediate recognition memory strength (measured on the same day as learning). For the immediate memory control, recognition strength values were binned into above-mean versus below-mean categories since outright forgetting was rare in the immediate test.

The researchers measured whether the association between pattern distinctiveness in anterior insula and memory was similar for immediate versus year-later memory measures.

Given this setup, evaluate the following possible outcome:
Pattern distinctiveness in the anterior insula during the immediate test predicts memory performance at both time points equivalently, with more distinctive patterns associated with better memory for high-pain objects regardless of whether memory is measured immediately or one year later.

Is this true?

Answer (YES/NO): NO